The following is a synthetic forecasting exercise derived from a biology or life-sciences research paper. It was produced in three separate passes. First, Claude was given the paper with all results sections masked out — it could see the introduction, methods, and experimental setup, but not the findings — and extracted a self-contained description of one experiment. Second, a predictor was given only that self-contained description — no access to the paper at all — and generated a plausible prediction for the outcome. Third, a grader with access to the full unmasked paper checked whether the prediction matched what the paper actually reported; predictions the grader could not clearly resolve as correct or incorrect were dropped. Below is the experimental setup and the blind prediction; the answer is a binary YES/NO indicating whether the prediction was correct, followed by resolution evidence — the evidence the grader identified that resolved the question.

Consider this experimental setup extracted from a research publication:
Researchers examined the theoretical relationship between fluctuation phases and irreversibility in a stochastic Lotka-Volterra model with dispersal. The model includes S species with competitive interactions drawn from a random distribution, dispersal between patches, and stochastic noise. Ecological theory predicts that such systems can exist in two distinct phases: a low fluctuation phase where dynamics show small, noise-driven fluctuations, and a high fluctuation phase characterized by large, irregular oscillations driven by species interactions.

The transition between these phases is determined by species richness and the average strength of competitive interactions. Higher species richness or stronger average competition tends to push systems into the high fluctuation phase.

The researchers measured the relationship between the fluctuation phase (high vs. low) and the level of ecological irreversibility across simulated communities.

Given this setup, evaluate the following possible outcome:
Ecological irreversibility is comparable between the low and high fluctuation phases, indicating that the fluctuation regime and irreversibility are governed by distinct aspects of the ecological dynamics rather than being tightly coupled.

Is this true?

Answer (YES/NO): NO